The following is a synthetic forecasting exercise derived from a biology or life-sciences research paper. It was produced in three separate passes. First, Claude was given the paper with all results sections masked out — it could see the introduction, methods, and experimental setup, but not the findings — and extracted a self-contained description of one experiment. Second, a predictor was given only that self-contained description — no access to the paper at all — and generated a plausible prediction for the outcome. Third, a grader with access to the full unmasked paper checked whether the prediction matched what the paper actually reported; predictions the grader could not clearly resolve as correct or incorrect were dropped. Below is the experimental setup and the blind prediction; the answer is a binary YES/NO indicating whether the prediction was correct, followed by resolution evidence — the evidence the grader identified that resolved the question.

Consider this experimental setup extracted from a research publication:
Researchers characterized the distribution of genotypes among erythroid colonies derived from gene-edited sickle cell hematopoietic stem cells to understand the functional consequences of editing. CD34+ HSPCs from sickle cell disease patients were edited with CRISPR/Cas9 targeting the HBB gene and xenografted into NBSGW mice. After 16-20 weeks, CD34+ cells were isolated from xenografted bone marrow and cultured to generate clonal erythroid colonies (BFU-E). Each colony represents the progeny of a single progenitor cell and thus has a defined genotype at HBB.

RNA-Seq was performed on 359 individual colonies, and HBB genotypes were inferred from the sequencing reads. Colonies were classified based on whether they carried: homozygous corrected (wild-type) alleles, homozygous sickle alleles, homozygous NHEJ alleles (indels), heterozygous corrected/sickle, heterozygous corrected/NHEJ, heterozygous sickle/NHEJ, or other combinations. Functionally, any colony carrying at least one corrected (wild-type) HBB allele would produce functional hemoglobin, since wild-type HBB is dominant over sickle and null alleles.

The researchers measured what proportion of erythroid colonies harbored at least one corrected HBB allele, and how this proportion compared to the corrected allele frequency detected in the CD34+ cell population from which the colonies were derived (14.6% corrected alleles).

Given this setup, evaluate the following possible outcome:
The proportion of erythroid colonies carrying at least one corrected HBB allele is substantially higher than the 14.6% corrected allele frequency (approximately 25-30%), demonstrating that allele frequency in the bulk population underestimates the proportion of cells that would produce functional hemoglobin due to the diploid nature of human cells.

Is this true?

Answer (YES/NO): NO